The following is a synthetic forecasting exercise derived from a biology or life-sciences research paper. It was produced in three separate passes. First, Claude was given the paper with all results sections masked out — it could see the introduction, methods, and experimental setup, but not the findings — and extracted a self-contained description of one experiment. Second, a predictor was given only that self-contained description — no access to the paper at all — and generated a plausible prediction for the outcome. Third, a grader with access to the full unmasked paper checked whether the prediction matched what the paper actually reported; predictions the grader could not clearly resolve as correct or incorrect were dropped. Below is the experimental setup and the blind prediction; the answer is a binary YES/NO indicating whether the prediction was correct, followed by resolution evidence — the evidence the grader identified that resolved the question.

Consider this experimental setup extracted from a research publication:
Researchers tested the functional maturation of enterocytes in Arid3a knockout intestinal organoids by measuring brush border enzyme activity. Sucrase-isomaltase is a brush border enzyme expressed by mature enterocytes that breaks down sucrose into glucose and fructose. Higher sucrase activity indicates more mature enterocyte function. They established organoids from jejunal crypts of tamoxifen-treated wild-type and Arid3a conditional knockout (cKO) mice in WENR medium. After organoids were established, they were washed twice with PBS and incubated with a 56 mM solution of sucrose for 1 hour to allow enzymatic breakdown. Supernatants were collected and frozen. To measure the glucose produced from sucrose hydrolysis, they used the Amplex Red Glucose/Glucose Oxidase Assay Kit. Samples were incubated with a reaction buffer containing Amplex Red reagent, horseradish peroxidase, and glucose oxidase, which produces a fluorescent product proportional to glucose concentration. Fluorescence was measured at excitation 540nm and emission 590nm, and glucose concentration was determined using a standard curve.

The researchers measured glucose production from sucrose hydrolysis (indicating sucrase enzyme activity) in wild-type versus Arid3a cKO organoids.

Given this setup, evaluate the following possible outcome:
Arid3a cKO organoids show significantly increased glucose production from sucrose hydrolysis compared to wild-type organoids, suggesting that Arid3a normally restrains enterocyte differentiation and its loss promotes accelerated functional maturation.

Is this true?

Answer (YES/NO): YES